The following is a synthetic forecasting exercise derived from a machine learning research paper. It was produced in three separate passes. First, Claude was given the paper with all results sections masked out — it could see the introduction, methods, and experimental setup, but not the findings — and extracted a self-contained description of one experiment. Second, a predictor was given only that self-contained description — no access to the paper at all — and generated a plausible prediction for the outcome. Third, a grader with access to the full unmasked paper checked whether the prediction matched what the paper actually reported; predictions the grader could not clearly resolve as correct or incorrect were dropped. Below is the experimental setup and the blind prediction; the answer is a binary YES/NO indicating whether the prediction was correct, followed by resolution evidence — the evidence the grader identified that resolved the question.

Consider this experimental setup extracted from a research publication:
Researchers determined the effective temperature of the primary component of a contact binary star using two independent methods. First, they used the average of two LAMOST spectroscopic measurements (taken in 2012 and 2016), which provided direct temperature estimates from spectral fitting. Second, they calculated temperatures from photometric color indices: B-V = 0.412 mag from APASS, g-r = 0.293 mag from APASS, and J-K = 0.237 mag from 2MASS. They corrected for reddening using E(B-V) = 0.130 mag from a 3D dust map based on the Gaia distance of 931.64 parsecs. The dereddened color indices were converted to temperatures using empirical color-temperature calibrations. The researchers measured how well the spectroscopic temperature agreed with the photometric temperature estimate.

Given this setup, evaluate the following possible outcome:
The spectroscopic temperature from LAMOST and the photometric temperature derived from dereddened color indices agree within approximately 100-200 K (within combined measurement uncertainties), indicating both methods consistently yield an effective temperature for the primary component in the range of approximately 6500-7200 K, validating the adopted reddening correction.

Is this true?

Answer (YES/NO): YES